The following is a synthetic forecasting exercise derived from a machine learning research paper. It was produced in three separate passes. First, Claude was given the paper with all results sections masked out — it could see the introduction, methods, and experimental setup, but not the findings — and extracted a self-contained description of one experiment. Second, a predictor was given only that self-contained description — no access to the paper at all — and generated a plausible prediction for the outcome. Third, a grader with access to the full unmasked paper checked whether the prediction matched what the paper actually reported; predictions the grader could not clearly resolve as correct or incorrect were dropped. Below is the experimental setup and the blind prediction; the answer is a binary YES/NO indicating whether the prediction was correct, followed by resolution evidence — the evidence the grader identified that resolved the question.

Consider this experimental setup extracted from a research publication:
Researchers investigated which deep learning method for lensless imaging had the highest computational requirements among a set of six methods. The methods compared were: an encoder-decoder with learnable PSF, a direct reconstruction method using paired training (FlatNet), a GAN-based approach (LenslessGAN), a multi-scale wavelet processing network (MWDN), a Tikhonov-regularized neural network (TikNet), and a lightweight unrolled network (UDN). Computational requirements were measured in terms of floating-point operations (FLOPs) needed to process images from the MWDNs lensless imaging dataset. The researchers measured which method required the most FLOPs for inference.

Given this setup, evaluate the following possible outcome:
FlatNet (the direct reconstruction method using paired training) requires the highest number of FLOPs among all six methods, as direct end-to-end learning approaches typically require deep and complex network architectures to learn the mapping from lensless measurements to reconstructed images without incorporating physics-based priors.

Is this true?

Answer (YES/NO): NO